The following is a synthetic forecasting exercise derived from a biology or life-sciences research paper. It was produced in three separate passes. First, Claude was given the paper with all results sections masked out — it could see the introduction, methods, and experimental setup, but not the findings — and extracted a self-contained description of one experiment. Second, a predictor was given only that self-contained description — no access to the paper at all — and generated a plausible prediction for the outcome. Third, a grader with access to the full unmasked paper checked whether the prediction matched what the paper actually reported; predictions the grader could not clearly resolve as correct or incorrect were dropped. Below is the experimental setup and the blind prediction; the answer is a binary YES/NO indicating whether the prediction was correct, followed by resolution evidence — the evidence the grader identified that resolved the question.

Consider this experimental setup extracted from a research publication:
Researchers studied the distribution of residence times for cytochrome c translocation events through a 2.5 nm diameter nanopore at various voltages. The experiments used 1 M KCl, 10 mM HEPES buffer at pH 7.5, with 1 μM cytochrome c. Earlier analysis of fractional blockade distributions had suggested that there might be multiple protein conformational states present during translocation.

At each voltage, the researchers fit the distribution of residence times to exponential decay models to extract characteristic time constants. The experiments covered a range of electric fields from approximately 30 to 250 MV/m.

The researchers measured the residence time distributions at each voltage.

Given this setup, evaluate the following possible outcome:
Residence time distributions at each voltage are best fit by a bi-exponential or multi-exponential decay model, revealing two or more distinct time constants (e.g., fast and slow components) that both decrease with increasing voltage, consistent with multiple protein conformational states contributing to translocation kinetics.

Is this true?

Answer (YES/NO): YES